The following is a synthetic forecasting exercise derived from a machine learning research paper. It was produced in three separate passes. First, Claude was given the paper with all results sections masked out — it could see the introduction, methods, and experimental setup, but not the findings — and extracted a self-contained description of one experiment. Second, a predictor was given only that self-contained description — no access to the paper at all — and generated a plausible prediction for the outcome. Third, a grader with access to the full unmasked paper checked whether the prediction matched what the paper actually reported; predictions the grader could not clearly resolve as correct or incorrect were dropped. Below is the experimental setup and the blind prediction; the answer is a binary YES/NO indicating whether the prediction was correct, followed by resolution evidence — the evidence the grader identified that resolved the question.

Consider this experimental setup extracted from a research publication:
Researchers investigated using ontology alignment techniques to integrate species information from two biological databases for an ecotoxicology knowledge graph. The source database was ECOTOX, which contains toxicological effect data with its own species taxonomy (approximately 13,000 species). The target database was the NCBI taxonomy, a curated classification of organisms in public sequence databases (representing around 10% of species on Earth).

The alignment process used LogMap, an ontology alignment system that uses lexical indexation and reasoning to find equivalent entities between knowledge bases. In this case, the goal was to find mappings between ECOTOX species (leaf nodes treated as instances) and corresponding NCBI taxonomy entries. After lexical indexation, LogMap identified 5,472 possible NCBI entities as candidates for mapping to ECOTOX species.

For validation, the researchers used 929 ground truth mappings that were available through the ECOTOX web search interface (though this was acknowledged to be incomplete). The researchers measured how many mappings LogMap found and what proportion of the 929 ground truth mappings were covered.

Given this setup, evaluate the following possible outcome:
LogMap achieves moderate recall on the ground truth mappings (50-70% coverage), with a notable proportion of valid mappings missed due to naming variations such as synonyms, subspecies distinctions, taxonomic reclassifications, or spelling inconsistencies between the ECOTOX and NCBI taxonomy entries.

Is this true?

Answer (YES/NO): NO